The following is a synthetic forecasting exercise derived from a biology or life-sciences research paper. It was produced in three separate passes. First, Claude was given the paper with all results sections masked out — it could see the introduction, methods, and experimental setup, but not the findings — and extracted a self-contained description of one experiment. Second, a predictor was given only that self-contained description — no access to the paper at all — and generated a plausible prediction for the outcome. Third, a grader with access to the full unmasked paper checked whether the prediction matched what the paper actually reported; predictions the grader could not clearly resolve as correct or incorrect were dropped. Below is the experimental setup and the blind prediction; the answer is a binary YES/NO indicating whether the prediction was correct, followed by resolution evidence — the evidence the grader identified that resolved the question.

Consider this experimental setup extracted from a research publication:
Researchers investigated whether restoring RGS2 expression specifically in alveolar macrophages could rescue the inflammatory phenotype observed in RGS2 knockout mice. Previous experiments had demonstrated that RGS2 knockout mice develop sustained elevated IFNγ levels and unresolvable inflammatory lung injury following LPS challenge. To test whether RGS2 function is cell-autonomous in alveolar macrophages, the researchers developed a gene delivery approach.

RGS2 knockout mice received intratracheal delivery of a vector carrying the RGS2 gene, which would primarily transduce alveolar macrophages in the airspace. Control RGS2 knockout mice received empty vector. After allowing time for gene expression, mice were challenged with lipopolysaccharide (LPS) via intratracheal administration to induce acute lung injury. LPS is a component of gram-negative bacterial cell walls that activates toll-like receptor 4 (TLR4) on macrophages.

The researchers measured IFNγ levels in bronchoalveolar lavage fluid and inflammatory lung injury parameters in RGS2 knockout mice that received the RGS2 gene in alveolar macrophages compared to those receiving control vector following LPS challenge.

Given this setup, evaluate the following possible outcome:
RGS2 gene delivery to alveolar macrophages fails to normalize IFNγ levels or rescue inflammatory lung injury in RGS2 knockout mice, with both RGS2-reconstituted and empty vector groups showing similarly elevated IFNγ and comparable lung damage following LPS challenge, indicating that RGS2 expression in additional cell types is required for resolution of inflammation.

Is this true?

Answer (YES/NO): NO